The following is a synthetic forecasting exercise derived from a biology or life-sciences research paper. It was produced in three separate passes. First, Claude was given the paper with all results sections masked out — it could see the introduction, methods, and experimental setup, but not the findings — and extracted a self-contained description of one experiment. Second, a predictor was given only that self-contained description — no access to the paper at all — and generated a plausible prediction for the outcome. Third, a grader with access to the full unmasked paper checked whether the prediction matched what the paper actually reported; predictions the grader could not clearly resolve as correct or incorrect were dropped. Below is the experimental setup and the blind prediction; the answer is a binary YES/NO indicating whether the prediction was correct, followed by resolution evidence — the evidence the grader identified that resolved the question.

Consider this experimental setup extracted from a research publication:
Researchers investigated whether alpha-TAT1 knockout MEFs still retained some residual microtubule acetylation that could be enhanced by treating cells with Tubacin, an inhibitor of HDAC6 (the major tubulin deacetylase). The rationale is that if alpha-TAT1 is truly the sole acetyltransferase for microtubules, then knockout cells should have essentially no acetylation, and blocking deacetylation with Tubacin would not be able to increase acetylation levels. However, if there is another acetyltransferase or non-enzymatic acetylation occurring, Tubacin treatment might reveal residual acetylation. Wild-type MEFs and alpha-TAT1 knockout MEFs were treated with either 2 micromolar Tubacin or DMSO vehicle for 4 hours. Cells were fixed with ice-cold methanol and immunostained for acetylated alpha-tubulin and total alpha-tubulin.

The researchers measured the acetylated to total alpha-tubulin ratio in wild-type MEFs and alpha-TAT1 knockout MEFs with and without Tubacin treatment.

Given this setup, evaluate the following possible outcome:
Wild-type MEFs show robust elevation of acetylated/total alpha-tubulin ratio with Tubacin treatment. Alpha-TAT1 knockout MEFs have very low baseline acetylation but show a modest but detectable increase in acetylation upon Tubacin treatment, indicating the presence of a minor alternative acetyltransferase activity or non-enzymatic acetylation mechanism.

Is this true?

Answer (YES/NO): NO